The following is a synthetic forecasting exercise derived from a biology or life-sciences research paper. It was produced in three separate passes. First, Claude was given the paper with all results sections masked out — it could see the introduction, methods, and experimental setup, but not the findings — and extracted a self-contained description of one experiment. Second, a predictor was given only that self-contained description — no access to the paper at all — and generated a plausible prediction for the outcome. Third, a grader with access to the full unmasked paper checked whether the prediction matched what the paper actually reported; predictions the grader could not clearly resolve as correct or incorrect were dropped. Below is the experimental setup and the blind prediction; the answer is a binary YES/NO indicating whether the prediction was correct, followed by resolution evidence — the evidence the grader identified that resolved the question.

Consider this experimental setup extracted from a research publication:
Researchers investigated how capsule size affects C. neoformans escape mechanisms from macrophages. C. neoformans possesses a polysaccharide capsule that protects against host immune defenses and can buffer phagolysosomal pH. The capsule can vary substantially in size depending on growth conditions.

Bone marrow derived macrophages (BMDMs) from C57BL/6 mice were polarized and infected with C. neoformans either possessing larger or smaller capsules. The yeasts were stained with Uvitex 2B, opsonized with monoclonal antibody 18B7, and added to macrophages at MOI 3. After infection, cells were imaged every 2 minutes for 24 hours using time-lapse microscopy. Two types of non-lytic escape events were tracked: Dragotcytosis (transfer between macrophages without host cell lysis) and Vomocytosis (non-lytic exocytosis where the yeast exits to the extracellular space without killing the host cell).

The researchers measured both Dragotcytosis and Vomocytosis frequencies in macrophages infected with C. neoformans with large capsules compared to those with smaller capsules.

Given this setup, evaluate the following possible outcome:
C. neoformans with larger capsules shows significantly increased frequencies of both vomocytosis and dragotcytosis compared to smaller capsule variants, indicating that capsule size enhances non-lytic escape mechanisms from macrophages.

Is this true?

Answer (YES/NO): NO